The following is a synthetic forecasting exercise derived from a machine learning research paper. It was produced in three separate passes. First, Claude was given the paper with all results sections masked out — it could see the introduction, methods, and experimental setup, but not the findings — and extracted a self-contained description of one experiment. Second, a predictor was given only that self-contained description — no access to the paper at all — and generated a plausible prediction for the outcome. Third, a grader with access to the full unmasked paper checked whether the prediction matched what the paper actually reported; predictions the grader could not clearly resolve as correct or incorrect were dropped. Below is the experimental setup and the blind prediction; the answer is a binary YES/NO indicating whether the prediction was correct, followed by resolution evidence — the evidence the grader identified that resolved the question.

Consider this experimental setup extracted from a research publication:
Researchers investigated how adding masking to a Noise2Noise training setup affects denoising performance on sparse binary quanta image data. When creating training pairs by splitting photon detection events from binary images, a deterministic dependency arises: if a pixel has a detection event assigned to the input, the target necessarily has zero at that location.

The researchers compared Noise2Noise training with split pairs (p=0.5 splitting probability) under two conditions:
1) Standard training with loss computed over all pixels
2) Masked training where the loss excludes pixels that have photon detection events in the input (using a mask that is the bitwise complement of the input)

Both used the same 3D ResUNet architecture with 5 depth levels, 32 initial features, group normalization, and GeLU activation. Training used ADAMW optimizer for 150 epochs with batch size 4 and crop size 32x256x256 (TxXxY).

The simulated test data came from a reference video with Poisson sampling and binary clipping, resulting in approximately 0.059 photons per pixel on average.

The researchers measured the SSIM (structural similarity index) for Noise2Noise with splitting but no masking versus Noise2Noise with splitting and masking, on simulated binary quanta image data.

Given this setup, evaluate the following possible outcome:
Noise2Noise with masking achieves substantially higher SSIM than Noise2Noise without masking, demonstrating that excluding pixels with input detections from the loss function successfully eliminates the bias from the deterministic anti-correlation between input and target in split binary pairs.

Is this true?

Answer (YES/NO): YES